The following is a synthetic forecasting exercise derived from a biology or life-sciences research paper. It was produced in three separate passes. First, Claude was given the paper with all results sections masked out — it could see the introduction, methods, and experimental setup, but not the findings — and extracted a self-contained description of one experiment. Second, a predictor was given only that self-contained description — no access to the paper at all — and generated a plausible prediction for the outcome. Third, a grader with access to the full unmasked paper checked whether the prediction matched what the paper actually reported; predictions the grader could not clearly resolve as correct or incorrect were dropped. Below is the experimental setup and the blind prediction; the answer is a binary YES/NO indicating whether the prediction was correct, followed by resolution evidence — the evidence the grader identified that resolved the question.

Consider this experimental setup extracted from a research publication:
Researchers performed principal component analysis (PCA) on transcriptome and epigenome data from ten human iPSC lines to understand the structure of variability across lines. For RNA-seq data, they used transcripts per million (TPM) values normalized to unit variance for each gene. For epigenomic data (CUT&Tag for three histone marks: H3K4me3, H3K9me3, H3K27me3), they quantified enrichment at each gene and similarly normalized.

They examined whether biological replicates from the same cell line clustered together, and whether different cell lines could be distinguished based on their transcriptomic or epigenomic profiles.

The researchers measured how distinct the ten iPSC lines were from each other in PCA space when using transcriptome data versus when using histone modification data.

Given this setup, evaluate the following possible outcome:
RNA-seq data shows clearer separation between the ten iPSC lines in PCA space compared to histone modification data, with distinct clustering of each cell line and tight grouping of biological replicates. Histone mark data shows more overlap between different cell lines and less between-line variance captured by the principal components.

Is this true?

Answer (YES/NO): NO